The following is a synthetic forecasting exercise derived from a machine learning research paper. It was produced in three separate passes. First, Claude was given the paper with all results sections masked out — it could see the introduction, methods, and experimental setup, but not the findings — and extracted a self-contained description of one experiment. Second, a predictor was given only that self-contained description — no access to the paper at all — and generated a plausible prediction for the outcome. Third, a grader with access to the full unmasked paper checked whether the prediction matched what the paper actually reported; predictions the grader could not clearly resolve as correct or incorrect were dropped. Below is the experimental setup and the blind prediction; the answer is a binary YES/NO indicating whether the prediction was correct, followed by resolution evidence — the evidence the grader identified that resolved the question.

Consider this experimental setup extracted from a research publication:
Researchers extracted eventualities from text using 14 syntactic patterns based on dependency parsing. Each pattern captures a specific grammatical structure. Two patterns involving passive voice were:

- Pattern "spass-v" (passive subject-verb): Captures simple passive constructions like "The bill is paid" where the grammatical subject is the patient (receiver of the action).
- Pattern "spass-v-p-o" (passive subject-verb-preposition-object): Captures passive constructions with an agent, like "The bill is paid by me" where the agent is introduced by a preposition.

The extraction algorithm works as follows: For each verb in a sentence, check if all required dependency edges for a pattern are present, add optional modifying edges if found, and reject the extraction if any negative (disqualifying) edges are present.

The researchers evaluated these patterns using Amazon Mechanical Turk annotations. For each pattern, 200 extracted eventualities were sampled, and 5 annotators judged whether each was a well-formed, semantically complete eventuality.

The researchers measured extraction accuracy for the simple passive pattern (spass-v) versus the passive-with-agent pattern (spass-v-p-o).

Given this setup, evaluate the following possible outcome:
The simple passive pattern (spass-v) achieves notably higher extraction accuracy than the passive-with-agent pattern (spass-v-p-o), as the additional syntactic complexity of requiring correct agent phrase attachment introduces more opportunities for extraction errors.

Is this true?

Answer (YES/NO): NO